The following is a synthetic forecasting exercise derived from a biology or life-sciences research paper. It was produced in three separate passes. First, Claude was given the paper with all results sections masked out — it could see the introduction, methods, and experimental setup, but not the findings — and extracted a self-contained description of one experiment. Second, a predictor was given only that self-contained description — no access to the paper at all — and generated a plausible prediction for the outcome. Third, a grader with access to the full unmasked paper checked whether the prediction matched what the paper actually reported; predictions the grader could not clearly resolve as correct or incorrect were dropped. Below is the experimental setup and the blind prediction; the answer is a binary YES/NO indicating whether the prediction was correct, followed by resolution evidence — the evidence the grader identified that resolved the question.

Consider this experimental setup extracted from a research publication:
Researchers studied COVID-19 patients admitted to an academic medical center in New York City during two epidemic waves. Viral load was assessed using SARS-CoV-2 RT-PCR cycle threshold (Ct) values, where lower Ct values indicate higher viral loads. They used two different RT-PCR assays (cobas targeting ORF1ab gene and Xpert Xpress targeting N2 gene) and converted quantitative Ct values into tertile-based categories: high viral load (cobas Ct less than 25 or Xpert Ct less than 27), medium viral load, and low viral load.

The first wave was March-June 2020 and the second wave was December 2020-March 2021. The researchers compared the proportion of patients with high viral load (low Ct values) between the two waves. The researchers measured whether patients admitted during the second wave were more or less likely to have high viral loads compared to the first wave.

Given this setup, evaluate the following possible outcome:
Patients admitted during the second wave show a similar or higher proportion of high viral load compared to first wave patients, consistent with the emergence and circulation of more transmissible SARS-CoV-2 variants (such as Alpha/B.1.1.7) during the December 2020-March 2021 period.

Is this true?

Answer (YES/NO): YES